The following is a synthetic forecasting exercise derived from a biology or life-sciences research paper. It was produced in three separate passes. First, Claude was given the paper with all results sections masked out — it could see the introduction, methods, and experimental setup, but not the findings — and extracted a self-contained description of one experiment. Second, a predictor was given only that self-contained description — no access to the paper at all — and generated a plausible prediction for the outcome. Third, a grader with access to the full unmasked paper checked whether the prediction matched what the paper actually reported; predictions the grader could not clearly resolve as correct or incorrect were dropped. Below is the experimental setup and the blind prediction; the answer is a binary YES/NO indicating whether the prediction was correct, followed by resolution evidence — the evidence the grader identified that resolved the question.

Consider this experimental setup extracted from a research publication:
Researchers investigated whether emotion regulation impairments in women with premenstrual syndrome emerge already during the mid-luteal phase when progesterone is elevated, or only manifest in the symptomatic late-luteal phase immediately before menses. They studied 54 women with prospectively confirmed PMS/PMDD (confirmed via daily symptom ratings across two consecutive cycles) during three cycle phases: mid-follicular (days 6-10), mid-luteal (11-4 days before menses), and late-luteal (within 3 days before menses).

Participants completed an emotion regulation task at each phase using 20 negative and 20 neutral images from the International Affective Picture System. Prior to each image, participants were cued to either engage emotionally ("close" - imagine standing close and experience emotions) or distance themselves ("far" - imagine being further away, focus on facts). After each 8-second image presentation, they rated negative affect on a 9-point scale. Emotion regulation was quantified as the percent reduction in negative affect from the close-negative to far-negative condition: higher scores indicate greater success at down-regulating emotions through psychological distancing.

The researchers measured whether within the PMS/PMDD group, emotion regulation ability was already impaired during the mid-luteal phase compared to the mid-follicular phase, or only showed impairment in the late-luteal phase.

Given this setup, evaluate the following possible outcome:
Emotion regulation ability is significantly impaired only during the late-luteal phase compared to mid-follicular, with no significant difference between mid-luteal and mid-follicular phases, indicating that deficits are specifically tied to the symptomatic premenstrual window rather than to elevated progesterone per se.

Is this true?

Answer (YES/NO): NO